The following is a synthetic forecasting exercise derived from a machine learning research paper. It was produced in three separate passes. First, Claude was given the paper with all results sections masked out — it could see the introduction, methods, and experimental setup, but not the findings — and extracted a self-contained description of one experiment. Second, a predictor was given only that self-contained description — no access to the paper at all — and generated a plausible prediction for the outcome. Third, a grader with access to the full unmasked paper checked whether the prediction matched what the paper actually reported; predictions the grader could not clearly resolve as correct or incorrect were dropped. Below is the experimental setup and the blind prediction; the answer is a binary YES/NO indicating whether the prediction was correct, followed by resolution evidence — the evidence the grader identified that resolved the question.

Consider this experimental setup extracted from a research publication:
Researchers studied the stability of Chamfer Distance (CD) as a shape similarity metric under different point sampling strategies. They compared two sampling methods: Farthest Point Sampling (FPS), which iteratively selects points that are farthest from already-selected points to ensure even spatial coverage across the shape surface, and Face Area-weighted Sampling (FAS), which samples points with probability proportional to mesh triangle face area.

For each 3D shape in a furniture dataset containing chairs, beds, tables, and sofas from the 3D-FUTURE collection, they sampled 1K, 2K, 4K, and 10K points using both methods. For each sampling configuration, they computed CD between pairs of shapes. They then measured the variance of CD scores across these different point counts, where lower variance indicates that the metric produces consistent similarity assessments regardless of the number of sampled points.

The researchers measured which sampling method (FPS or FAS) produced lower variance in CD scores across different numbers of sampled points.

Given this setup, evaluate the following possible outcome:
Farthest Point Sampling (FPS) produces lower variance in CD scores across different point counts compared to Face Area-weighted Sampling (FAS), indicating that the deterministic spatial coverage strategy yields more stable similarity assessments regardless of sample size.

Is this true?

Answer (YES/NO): YES